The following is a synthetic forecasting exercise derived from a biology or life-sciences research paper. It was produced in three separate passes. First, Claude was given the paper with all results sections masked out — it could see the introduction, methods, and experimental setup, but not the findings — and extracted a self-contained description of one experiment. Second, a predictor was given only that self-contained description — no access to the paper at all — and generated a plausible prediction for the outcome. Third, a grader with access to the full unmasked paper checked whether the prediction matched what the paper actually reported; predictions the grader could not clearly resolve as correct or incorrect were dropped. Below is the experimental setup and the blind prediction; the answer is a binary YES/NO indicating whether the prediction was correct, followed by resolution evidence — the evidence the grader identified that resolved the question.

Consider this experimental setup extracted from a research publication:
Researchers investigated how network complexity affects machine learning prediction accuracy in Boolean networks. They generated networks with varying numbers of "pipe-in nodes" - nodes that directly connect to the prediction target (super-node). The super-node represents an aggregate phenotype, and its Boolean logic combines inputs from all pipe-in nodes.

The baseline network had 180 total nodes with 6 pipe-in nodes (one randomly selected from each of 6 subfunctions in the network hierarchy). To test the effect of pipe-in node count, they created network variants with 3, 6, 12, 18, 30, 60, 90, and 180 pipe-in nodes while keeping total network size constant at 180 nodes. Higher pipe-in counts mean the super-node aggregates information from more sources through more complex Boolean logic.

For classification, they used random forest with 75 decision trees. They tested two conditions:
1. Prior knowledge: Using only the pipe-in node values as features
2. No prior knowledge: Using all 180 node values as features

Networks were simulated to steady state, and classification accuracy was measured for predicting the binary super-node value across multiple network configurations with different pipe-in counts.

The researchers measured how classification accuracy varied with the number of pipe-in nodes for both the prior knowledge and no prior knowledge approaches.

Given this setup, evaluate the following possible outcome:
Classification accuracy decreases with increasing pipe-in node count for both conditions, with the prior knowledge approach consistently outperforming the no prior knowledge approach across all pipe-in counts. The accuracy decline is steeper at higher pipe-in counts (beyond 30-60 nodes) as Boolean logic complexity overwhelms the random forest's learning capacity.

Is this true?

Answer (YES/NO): NO